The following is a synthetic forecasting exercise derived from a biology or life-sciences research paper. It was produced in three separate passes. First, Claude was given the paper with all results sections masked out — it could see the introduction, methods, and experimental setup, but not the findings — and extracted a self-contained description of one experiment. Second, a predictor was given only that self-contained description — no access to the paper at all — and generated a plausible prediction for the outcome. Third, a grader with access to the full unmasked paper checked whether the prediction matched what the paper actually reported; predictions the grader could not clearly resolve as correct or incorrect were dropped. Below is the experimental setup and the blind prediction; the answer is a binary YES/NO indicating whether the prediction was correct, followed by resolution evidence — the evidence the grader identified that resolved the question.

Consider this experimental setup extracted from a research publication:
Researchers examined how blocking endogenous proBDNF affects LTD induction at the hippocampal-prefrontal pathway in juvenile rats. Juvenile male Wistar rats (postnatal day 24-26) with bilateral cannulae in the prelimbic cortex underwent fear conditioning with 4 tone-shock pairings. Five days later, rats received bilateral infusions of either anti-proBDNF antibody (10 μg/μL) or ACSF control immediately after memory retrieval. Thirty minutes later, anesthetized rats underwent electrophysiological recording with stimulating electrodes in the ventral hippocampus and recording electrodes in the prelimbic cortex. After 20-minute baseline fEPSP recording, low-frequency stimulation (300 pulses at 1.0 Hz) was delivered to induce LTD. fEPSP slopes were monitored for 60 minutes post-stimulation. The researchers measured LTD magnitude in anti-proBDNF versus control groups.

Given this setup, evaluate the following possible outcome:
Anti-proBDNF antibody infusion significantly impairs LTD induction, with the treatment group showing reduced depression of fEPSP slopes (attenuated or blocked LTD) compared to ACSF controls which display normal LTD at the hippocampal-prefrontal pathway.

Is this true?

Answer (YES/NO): YES